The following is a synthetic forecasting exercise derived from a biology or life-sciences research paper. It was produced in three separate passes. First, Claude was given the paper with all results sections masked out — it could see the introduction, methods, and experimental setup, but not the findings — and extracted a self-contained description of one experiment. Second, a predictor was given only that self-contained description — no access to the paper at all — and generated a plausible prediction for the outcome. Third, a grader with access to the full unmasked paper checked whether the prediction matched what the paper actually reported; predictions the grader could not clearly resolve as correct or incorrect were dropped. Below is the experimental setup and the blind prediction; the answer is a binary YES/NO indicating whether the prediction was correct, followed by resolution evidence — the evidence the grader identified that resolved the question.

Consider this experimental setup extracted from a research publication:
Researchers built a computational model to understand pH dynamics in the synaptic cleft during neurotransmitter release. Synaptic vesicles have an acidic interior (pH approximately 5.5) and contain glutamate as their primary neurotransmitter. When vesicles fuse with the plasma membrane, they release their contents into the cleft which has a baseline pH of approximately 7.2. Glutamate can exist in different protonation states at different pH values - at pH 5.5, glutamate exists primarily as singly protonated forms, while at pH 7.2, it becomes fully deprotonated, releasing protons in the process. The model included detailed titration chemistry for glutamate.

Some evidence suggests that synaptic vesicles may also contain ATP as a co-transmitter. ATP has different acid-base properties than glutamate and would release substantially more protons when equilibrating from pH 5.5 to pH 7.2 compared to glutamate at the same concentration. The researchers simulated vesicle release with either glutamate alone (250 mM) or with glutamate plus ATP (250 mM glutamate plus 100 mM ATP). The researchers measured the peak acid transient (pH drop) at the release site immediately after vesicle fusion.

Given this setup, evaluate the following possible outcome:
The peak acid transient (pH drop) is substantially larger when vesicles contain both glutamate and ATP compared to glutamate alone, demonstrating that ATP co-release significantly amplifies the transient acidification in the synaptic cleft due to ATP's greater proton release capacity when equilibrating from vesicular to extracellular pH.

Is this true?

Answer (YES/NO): NO